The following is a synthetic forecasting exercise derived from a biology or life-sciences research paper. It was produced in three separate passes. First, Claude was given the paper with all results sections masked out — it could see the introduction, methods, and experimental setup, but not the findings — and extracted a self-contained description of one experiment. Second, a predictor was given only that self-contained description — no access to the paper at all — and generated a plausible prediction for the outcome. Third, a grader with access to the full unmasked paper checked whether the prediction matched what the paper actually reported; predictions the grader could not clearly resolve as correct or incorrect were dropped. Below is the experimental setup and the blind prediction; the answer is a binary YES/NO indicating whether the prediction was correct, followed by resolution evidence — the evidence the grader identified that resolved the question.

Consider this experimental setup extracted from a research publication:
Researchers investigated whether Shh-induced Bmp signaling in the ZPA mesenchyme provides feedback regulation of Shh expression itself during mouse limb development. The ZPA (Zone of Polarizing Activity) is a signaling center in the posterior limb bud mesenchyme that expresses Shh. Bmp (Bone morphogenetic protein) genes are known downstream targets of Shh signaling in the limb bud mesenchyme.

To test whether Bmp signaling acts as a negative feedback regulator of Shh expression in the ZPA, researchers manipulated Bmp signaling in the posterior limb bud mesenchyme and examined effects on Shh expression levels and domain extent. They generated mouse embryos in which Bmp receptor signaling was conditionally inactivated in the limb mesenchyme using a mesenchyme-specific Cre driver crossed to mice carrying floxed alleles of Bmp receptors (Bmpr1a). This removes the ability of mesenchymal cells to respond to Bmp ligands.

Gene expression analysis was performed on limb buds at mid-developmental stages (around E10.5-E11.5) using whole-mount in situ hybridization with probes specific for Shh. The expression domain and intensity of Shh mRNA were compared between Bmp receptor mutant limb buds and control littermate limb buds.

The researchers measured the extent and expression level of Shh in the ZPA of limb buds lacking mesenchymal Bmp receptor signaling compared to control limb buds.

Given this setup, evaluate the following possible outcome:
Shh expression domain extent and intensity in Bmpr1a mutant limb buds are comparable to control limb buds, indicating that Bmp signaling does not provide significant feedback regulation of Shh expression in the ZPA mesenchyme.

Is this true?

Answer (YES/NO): NO